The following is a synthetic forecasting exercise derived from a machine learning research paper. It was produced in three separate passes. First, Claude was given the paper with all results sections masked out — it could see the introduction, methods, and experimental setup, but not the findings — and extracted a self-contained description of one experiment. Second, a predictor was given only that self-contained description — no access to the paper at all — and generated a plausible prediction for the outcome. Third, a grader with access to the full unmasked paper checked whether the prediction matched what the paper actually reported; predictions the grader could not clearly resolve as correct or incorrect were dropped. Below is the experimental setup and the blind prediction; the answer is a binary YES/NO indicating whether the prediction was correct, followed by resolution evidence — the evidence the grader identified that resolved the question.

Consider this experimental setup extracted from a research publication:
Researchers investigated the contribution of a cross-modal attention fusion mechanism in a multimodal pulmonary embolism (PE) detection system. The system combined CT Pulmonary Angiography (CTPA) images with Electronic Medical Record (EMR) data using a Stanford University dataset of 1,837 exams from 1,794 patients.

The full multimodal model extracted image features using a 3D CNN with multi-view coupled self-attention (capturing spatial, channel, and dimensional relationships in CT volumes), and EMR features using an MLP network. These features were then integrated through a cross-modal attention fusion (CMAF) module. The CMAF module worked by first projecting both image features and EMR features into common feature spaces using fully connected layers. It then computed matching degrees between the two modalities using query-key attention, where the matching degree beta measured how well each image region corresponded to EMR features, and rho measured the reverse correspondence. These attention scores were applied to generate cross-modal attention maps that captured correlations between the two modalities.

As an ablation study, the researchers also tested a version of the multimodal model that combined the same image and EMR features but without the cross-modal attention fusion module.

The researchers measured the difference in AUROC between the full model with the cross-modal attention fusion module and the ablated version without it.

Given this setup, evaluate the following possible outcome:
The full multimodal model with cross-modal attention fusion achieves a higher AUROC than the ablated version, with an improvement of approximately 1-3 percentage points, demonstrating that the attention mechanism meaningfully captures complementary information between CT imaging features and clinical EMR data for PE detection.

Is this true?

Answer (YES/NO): NO